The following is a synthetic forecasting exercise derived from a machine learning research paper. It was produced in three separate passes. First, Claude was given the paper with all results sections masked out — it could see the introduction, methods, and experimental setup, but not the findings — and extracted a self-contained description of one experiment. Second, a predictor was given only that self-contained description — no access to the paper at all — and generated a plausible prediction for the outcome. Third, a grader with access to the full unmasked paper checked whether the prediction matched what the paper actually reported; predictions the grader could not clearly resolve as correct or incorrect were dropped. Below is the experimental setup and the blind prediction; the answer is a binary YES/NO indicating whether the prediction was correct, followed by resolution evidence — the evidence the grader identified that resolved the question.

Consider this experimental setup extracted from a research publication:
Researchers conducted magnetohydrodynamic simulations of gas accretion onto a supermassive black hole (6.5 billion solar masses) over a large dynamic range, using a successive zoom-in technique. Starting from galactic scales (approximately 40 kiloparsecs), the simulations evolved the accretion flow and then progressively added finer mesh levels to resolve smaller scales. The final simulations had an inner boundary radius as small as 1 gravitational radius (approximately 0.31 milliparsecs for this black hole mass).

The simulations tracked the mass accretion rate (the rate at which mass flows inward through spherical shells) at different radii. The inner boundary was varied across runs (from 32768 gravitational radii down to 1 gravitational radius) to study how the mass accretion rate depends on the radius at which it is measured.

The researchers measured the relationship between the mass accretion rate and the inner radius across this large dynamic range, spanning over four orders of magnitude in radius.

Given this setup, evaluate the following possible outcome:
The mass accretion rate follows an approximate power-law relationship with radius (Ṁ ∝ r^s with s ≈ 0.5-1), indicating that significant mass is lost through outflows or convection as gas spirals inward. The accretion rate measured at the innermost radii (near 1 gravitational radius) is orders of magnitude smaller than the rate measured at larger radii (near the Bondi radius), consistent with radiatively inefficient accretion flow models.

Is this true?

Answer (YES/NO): YES